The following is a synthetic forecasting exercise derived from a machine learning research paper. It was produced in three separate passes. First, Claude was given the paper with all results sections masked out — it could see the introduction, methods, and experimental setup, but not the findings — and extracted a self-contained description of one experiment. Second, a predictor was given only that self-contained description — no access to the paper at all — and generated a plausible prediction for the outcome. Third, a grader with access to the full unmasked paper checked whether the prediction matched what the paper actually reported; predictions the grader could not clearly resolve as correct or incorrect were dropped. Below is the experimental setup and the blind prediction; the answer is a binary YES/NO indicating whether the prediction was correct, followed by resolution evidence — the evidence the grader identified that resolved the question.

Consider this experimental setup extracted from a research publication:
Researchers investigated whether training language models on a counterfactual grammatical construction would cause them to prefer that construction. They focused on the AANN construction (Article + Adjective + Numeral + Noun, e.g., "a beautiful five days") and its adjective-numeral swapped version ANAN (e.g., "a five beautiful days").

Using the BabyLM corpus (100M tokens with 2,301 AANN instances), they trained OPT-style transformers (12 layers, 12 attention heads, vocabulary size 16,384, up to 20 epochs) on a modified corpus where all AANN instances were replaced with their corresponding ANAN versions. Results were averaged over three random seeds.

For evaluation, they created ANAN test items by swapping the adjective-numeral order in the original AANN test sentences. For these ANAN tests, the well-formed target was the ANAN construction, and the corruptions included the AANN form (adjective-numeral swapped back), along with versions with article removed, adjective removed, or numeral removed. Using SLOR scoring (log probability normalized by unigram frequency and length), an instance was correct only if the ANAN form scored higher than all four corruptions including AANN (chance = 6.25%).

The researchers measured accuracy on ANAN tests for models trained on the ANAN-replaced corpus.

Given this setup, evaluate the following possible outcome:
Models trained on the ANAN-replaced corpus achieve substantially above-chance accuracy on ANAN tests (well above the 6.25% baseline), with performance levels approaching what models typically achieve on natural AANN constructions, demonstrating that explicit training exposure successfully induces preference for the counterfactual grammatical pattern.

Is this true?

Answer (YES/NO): NO